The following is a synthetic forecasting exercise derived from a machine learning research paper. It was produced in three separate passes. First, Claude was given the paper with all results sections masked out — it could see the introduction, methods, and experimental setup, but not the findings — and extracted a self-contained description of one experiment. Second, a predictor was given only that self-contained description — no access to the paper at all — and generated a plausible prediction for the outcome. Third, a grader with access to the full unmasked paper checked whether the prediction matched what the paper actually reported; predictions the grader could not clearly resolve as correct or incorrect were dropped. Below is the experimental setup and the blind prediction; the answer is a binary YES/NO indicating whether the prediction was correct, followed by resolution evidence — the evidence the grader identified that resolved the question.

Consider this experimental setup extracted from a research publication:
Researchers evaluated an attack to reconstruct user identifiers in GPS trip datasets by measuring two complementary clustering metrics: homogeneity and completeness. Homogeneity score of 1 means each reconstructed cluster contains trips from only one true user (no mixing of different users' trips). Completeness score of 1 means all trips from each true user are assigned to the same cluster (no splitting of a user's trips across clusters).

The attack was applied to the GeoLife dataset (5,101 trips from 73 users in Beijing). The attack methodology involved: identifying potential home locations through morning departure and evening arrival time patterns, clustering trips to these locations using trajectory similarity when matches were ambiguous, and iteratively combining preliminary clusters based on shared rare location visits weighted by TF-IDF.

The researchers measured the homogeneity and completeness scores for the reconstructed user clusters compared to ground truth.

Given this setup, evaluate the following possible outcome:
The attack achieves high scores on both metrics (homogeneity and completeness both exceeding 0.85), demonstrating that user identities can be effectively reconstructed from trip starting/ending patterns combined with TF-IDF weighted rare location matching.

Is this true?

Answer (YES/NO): NO